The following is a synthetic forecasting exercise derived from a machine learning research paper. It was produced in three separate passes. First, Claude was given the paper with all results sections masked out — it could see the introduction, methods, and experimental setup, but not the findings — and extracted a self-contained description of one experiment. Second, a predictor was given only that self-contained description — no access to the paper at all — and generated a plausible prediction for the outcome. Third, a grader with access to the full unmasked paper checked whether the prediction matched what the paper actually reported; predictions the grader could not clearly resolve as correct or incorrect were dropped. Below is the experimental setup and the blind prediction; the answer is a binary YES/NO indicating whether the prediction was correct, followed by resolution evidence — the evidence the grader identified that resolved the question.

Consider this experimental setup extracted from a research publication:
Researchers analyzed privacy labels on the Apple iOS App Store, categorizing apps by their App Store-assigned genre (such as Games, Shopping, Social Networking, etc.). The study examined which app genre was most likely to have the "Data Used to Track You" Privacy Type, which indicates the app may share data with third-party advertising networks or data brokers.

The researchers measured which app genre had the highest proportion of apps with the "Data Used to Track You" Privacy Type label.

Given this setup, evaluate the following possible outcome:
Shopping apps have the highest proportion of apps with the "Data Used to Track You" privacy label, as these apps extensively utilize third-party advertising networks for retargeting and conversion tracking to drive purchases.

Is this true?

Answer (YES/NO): NO